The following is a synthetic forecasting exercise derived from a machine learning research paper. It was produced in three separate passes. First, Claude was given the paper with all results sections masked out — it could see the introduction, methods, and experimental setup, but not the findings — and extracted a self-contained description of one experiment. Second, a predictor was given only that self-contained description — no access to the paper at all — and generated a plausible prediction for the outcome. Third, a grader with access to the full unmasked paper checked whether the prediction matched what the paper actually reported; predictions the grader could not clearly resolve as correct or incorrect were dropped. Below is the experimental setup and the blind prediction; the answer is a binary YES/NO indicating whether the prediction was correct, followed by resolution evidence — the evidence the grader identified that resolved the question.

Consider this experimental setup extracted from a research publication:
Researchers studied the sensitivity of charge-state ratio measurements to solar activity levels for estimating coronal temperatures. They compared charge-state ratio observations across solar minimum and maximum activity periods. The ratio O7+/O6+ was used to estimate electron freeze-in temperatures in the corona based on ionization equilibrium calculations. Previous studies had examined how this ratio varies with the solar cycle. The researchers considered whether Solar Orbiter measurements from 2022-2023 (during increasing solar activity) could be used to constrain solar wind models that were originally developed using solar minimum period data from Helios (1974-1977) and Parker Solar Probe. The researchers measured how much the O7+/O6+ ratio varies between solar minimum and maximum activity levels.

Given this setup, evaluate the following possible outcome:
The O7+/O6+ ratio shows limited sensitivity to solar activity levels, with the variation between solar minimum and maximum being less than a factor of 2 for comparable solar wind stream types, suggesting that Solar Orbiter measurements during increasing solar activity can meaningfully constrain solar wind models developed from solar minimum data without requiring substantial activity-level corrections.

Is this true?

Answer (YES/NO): YES